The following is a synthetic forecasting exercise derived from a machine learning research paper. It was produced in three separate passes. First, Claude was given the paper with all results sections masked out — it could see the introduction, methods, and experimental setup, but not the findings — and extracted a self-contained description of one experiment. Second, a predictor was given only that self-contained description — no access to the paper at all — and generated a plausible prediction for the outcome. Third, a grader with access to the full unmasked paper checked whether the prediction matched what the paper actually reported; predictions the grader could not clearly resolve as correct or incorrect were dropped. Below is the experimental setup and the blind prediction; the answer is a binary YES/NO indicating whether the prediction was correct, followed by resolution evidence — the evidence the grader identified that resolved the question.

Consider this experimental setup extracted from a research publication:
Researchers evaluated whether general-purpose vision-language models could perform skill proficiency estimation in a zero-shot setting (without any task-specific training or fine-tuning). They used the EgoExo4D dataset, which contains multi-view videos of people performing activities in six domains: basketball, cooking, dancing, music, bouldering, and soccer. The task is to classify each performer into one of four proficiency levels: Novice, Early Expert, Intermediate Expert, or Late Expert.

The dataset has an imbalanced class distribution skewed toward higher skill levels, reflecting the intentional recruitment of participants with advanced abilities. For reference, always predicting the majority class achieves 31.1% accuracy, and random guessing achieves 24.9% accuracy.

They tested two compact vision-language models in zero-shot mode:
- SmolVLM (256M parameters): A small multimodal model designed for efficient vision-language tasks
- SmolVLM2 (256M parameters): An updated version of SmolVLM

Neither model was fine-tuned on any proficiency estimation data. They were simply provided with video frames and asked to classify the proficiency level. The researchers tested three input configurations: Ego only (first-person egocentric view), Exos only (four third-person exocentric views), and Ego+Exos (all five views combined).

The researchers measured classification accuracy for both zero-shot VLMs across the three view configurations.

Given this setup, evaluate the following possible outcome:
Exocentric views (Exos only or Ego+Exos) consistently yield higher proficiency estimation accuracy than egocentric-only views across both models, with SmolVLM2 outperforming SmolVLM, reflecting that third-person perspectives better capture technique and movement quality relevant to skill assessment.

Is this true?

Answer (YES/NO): NO